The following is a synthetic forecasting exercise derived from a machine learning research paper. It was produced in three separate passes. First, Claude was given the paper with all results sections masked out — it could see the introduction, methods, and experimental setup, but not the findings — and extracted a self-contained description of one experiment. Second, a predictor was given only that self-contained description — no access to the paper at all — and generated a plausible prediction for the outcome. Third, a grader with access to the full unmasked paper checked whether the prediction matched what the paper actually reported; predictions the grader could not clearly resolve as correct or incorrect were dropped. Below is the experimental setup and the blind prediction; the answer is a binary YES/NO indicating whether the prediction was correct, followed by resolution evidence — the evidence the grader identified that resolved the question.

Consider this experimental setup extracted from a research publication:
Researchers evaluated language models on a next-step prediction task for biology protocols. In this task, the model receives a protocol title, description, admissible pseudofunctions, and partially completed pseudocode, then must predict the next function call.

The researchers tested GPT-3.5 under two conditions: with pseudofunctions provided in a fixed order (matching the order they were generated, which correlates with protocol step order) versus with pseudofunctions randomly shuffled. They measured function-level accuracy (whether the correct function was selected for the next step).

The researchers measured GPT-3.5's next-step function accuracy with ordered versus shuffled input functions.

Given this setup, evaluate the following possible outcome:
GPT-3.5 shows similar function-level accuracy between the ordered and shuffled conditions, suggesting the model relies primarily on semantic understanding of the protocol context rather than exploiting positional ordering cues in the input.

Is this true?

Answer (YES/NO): NO